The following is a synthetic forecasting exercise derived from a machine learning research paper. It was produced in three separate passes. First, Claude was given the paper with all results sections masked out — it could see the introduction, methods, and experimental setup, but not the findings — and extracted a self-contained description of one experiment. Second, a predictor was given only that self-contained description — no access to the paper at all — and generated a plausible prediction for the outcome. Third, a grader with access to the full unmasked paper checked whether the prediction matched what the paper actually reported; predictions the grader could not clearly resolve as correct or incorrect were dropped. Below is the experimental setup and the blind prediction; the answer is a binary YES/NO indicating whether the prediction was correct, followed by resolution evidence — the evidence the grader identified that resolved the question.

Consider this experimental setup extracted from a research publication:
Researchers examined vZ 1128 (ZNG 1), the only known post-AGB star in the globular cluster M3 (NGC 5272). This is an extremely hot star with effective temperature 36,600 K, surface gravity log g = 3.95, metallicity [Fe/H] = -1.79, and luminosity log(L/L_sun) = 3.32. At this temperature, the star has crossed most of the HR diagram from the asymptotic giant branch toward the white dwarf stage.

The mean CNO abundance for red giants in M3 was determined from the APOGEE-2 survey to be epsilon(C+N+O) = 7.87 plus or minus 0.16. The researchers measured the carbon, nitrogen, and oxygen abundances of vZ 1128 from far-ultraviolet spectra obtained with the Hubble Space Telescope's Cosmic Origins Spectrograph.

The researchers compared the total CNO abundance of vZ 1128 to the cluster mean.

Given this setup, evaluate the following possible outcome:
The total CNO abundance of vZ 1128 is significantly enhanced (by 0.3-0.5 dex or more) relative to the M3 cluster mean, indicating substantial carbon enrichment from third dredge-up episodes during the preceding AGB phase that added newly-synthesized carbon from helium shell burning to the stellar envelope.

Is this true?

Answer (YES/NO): NO